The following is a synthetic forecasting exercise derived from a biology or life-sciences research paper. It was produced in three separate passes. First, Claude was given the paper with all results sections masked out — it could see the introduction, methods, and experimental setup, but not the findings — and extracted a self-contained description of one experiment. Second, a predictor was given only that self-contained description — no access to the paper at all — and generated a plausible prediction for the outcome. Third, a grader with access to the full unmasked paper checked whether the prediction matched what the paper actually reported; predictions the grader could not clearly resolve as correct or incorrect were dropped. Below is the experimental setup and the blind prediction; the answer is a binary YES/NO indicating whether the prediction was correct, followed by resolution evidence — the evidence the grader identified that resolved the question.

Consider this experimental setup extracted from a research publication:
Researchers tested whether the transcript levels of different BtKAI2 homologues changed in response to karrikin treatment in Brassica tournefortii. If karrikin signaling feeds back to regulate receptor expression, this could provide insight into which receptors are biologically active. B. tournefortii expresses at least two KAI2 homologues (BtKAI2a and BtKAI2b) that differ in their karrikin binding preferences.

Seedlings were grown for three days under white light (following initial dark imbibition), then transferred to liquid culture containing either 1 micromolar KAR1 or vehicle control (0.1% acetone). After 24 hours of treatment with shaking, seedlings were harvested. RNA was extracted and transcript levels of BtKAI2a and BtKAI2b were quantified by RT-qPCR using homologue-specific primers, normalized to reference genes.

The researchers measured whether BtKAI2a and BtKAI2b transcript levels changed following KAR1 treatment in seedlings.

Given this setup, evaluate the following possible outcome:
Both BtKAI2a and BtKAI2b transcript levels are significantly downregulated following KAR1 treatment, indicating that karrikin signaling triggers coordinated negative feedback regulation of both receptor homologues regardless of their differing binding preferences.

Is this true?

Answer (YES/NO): NO